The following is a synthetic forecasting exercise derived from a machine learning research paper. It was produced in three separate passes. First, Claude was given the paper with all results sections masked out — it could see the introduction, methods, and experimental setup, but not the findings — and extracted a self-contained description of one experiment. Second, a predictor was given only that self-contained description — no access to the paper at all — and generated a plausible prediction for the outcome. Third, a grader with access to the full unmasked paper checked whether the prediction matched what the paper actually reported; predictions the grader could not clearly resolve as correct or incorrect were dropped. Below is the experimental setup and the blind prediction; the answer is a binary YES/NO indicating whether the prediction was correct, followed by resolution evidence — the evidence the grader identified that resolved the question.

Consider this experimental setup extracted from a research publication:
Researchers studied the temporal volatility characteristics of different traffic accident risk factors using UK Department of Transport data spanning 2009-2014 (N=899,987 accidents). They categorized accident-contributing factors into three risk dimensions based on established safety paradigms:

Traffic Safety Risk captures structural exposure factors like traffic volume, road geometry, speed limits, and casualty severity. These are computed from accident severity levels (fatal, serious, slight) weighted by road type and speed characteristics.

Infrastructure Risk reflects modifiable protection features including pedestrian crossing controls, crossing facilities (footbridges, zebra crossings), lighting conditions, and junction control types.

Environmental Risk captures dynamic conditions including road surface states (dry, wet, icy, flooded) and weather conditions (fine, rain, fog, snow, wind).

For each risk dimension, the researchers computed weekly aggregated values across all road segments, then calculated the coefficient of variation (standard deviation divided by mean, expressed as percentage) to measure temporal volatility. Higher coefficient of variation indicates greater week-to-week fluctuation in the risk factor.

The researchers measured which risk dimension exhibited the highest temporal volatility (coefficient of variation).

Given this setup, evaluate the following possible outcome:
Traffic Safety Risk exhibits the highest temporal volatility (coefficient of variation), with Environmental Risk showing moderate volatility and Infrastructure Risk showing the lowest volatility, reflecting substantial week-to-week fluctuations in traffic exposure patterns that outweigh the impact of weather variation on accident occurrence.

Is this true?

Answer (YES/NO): NO